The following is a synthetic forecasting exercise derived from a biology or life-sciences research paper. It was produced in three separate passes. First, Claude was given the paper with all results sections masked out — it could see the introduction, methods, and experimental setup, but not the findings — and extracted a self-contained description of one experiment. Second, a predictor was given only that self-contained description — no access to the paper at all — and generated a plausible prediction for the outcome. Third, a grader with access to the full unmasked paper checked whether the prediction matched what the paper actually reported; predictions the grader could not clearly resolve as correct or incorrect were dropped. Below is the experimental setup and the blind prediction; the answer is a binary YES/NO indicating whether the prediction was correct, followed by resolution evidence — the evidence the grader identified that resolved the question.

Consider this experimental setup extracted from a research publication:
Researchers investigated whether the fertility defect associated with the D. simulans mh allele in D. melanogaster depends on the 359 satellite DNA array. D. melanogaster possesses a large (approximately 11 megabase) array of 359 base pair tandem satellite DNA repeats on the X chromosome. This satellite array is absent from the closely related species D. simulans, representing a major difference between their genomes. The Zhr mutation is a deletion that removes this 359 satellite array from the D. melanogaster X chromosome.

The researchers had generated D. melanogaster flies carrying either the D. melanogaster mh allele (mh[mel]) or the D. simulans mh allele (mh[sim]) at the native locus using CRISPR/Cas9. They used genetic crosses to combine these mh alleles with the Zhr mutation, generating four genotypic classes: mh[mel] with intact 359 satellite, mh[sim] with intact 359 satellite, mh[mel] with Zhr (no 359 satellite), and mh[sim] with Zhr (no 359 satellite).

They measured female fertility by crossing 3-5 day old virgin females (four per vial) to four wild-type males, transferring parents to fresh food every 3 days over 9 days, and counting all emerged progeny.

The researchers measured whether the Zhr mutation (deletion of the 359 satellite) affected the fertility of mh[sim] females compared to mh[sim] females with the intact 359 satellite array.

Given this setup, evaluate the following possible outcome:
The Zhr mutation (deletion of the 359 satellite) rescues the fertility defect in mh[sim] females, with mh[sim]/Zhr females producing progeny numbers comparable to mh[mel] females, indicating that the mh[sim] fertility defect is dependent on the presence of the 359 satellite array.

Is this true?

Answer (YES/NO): YES